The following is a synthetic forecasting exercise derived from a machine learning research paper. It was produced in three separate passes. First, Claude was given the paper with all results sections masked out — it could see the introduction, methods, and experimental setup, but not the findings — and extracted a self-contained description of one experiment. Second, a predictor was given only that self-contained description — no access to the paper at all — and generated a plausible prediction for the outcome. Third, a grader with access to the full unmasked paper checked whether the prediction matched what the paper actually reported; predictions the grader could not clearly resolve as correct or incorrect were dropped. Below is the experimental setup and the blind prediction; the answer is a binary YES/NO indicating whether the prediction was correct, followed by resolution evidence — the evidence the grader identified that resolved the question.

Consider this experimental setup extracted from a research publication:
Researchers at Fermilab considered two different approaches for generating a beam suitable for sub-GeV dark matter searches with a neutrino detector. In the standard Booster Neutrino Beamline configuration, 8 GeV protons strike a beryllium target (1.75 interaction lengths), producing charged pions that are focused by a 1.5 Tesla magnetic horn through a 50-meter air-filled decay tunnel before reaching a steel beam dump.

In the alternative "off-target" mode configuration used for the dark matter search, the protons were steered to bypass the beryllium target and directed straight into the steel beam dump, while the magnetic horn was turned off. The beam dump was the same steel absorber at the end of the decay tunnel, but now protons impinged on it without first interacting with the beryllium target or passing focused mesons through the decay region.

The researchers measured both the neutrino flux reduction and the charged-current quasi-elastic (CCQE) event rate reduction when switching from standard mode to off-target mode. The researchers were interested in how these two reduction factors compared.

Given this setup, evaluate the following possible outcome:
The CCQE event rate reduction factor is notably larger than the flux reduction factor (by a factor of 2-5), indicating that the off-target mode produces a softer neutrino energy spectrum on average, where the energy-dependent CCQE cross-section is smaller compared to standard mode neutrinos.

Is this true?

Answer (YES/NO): NO